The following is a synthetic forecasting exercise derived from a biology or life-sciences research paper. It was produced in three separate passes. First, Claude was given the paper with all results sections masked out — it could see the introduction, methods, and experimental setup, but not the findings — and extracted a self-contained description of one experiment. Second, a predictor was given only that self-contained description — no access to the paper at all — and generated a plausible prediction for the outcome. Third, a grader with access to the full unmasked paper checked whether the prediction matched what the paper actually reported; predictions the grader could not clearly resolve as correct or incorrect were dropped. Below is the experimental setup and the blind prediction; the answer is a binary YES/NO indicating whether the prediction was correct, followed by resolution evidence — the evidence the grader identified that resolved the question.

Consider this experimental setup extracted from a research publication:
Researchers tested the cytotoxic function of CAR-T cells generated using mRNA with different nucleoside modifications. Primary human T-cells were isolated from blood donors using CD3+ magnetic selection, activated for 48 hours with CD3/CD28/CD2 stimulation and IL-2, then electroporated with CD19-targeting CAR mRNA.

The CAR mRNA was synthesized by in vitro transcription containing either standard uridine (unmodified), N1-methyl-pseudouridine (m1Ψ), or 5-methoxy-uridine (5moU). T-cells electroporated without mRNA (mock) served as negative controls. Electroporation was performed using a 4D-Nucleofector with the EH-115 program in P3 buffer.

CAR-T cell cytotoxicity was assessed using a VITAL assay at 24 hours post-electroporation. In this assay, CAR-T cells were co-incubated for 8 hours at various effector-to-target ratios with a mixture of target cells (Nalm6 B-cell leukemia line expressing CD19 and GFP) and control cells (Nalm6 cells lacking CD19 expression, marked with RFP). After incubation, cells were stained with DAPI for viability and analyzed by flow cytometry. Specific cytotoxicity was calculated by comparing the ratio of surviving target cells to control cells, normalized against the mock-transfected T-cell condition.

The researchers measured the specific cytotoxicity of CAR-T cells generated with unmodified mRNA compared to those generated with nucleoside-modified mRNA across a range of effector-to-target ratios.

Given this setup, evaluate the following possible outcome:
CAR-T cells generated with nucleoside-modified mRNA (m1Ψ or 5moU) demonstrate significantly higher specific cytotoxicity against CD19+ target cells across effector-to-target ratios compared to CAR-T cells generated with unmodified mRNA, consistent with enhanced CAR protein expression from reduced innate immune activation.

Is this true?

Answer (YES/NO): NO